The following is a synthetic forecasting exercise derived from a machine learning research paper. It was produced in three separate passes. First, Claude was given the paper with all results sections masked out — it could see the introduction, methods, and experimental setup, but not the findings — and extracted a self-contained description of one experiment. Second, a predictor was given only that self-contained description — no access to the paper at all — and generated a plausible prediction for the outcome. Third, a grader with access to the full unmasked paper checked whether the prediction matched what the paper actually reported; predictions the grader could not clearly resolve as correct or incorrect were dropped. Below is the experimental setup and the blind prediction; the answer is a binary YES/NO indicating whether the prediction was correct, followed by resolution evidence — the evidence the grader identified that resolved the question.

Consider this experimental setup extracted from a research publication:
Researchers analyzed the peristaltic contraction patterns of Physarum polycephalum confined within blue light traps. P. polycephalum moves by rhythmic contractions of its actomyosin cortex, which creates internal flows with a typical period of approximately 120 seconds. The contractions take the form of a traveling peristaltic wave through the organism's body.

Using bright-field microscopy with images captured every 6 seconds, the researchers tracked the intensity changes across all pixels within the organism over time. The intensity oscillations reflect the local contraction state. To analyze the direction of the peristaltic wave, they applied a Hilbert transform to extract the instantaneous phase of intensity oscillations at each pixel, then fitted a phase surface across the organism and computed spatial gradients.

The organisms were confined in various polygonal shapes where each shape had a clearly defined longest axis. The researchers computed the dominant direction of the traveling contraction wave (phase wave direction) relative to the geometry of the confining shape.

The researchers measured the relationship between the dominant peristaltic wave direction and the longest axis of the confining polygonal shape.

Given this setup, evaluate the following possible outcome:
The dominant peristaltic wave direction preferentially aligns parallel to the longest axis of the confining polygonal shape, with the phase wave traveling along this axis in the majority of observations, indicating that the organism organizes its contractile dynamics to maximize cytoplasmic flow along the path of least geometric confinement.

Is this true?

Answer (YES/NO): YES